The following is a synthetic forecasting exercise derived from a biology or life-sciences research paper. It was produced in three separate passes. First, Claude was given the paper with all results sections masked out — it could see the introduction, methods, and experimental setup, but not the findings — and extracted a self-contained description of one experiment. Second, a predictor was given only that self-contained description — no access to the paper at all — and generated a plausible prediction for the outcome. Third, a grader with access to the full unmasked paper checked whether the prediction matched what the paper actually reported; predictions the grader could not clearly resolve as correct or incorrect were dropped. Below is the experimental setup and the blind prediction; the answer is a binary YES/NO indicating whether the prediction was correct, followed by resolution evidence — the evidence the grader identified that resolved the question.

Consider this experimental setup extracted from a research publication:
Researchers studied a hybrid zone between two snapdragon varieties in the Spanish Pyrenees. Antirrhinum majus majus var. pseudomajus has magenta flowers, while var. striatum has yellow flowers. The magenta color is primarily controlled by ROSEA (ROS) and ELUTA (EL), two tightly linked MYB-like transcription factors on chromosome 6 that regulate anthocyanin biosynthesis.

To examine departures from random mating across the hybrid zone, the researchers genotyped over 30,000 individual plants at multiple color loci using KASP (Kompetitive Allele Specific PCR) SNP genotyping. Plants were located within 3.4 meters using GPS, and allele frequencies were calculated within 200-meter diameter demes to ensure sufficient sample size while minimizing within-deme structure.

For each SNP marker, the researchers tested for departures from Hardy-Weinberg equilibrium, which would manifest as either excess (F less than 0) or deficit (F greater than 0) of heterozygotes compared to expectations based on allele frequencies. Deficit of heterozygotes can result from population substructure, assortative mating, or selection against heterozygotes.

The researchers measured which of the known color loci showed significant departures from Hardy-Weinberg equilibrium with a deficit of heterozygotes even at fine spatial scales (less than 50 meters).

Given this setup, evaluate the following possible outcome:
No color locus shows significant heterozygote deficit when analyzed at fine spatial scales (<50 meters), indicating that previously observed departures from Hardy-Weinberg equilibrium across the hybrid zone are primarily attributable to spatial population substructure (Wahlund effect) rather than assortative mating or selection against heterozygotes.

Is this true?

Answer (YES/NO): NO